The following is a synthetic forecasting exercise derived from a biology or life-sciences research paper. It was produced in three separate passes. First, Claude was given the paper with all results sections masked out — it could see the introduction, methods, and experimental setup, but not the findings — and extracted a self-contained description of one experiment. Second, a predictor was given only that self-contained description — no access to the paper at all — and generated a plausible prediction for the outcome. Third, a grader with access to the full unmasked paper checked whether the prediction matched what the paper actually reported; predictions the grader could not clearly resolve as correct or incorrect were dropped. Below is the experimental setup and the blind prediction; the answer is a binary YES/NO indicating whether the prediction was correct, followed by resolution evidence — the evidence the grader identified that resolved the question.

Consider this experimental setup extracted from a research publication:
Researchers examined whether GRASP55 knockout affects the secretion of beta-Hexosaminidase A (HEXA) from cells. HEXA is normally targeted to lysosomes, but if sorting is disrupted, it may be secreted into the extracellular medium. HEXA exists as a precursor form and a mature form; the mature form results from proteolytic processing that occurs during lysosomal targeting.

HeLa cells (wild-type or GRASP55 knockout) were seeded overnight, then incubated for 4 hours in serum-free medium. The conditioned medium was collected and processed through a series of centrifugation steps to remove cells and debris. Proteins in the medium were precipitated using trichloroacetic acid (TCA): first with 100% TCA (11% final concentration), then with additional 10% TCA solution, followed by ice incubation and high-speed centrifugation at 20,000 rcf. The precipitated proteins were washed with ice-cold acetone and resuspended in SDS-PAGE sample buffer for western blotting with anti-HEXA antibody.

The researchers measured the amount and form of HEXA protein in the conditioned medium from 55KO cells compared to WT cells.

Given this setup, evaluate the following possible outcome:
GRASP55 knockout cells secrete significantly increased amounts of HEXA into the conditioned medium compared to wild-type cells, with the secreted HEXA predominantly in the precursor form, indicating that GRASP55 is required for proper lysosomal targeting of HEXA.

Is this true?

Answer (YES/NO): YES